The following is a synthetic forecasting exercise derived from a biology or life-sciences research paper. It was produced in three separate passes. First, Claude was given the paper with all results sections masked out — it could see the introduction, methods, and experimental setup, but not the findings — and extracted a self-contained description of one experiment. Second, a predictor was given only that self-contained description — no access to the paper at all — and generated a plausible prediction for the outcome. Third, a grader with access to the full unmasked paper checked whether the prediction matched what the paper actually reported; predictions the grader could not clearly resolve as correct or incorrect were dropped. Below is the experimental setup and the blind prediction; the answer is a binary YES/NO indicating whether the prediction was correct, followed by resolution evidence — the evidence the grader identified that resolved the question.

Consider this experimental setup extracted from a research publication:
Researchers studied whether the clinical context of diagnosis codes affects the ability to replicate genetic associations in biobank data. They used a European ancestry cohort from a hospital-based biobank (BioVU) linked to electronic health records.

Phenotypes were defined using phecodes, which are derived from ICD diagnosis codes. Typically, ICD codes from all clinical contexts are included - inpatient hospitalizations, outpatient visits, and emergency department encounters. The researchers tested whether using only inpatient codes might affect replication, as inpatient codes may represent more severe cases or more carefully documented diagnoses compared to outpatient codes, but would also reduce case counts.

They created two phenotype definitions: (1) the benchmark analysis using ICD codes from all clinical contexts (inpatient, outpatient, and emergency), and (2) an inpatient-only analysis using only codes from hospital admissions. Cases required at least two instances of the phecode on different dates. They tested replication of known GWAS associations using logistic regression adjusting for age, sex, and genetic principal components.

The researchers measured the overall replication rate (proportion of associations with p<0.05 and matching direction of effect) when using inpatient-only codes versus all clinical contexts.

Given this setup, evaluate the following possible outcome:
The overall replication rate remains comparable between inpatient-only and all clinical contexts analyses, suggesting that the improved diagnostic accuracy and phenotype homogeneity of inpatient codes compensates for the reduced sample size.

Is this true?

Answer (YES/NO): NO